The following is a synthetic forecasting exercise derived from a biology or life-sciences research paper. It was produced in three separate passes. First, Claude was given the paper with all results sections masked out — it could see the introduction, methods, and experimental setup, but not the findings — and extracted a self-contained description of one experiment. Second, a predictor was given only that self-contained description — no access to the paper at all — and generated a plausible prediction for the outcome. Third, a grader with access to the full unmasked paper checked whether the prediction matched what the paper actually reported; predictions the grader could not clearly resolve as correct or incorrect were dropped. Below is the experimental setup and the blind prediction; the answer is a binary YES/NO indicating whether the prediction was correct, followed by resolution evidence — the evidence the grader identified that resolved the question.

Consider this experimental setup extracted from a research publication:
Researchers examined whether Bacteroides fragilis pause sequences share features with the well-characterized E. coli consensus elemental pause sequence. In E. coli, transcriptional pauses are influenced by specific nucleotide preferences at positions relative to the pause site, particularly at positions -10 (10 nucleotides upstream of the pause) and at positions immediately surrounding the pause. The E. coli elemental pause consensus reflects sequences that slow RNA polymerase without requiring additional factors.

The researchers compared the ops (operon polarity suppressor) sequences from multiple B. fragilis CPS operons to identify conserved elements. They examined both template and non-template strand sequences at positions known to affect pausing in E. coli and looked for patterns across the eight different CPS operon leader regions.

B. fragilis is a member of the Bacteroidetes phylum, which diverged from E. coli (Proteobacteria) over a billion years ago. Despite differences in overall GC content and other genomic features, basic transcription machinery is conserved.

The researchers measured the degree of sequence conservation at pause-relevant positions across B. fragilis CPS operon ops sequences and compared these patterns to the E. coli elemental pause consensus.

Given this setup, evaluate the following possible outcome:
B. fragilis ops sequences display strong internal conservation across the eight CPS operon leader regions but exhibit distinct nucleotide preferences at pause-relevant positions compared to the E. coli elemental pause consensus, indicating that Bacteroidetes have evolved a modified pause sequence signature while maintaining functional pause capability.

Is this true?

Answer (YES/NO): NO